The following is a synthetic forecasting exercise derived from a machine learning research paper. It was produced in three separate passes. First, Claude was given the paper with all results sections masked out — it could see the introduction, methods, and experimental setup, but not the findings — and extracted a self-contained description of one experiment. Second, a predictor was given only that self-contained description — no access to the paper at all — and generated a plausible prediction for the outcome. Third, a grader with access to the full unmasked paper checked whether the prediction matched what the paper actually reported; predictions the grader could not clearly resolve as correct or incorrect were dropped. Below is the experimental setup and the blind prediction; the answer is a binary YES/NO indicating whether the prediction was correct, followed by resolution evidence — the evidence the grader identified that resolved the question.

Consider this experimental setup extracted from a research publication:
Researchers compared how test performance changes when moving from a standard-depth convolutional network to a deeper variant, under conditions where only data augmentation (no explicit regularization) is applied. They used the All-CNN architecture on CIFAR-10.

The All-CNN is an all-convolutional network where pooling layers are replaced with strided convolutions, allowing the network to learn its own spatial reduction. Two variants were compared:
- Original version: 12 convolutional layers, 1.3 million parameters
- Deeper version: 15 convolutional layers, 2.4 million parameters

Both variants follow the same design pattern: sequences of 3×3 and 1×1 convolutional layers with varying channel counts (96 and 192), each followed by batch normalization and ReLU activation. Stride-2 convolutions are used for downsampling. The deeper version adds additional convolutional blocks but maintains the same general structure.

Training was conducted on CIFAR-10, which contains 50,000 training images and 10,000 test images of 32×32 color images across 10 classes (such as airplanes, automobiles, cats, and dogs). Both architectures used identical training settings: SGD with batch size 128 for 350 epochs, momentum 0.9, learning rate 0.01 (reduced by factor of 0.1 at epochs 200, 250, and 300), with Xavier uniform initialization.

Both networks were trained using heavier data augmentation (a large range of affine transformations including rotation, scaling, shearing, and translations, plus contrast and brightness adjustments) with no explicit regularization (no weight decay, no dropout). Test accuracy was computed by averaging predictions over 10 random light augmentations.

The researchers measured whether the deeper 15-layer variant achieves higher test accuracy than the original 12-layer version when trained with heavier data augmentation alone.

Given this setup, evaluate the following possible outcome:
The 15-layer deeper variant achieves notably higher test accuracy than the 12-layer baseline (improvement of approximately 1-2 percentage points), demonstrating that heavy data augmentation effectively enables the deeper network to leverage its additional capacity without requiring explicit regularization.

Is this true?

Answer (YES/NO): NO